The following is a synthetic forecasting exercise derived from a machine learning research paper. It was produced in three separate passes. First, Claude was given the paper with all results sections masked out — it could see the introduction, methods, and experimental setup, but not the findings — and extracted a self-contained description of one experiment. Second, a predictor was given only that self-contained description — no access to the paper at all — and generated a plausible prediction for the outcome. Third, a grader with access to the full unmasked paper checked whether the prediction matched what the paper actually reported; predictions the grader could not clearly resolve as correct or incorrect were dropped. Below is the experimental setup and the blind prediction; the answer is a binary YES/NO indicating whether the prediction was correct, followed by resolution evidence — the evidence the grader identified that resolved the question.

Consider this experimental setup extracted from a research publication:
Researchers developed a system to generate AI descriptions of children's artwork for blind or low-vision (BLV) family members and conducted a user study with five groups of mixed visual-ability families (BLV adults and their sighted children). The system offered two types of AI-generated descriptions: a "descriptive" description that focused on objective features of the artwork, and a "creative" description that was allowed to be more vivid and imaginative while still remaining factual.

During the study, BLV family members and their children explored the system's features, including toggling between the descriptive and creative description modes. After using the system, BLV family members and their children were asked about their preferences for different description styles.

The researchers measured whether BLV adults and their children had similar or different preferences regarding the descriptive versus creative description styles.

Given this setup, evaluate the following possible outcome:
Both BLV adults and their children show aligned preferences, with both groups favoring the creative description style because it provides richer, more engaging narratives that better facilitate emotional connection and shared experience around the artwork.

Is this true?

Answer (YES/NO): NO